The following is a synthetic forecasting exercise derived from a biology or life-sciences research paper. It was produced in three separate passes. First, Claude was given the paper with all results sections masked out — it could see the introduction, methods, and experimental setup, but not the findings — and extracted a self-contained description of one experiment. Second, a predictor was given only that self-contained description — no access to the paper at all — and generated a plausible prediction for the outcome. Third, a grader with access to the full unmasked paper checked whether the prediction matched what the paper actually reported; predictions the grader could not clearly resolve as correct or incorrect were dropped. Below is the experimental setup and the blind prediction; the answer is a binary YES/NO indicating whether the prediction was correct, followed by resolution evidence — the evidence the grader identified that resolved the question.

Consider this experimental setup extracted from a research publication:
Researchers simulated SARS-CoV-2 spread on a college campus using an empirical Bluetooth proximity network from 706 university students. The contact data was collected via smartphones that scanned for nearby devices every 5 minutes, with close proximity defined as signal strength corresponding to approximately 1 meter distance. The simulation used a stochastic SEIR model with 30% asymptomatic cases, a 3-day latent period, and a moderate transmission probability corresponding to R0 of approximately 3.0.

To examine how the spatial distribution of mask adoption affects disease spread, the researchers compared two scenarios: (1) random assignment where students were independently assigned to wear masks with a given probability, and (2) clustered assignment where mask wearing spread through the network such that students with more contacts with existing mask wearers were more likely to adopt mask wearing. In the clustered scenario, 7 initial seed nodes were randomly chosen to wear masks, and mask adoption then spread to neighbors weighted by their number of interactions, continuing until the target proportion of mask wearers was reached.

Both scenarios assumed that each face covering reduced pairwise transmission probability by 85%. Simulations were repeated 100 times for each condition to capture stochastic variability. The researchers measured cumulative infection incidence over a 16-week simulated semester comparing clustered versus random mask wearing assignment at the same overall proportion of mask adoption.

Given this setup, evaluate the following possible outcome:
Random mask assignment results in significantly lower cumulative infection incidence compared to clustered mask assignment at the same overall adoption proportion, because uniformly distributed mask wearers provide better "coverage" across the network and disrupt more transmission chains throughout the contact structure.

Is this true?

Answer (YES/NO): NO